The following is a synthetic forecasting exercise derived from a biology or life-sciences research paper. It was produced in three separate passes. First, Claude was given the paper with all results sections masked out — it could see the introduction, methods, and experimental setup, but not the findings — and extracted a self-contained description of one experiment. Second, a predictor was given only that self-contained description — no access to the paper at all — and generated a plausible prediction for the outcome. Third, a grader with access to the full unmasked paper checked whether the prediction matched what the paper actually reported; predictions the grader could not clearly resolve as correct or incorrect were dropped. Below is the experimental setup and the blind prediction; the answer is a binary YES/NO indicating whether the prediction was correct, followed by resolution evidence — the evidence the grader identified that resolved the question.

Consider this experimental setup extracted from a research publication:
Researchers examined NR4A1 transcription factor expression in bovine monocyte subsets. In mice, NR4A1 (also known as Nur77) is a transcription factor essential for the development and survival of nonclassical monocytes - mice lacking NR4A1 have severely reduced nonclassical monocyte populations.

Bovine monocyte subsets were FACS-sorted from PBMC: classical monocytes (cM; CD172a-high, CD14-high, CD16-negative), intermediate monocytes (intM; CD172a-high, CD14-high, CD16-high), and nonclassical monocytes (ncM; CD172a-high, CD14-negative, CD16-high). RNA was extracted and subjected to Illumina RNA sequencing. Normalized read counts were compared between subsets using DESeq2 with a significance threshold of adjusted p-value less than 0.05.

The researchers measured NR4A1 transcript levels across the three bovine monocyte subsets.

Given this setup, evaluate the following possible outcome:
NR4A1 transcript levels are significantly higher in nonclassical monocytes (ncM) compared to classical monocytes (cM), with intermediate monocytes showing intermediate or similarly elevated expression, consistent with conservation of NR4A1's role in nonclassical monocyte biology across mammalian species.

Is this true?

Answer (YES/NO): YES